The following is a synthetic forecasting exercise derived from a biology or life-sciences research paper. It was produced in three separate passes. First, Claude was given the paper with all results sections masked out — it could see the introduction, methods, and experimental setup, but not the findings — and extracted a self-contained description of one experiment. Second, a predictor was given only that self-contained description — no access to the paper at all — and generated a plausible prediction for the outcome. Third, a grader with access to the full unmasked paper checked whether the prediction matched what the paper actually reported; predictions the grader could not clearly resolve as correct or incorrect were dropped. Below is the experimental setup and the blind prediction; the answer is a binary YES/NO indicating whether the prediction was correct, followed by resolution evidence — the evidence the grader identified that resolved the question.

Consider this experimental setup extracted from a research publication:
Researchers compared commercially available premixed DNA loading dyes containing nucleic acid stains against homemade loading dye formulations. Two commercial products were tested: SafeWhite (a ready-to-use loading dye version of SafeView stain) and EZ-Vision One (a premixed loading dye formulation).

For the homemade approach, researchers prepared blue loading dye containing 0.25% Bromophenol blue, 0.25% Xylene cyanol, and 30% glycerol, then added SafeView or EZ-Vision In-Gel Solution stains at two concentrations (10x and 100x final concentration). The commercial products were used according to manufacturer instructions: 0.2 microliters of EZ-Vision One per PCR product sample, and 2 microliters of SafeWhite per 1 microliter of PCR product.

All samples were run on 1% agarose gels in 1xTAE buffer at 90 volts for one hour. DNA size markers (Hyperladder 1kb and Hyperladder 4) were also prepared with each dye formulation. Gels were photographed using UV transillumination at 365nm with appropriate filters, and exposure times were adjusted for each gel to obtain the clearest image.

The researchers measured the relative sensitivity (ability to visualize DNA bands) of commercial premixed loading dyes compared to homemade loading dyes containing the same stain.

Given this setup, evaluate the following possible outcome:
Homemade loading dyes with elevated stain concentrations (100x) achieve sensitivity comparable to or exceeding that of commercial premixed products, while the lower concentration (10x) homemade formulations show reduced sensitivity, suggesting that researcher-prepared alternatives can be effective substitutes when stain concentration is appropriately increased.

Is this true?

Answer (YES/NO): NO